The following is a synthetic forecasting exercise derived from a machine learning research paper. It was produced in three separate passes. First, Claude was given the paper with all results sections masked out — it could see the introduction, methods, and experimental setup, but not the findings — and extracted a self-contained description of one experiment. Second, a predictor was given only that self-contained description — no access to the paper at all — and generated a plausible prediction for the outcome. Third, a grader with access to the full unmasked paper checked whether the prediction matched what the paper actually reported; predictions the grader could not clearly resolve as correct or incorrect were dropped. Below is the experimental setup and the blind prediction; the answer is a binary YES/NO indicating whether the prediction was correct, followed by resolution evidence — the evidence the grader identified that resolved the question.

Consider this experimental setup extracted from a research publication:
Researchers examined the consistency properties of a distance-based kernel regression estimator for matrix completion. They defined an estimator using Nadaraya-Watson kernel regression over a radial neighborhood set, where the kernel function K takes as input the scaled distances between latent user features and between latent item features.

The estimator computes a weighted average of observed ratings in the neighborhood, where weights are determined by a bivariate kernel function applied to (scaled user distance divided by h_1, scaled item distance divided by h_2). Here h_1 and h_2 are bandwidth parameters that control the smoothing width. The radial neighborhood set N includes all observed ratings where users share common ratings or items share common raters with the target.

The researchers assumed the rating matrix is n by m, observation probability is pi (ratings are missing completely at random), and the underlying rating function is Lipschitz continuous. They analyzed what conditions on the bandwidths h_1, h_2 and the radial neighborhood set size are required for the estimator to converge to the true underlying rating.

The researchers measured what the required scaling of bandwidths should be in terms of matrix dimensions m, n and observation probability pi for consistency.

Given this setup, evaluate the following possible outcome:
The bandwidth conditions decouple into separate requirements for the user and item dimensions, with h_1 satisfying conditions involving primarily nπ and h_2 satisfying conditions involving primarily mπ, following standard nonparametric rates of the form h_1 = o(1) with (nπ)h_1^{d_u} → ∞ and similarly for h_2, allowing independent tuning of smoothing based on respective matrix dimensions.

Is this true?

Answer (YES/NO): NO